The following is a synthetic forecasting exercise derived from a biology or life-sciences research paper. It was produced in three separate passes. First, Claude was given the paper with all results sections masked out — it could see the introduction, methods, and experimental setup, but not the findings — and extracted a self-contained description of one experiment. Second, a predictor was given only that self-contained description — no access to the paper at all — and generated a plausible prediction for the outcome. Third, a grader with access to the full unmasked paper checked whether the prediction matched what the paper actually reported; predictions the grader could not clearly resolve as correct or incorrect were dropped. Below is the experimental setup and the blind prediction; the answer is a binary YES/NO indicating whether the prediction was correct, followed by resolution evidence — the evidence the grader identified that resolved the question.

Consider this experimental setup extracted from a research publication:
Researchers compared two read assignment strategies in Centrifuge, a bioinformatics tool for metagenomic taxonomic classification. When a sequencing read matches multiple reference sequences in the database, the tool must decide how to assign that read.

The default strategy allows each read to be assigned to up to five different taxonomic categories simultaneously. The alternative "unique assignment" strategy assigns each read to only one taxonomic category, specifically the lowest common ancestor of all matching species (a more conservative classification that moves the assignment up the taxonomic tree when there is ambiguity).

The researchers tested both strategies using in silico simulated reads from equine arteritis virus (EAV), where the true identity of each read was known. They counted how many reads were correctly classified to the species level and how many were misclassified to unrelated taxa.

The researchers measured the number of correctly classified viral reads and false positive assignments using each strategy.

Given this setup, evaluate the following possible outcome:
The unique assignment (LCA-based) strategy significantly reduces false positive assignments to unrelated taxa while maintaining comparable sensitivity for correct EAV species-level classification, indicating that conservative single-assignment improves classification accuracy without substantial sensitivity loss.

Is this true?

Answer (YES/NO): YES